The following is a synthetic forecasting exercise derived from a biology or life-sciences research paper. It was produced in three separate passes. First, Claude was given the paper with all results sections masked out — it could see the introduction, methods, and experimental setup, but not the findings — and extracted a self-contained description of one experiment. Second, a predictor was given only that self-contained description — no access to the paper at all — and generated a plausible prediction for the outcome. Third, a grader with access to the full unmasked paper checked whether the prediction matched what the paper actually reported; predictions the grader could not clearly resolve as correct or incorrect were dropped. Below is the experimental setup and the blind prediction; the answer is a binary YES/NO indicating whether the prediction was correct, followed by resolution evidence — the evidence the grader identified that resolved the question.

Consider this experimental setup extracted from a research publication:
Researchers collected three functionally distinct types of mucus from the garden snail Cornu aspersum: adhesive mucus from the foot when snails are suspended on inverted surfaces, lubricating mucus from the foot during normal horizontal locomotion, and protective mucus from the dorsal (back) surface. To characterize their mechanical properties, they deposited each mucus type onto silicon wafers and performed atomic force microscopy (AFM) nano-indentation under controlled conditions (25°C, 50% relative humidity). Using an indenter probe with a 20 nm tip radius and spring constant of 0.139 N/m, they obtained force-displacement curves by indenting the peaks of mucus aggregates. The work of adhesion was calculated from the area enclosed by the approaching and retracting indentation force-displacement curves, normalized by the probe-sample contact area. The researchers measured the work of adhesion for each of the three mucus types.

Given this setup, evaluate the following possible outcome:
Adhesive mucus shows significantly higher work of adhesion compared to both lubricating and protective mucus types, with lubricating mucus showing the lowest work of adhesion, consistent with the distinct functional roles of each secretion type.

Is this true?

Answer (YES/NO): NO